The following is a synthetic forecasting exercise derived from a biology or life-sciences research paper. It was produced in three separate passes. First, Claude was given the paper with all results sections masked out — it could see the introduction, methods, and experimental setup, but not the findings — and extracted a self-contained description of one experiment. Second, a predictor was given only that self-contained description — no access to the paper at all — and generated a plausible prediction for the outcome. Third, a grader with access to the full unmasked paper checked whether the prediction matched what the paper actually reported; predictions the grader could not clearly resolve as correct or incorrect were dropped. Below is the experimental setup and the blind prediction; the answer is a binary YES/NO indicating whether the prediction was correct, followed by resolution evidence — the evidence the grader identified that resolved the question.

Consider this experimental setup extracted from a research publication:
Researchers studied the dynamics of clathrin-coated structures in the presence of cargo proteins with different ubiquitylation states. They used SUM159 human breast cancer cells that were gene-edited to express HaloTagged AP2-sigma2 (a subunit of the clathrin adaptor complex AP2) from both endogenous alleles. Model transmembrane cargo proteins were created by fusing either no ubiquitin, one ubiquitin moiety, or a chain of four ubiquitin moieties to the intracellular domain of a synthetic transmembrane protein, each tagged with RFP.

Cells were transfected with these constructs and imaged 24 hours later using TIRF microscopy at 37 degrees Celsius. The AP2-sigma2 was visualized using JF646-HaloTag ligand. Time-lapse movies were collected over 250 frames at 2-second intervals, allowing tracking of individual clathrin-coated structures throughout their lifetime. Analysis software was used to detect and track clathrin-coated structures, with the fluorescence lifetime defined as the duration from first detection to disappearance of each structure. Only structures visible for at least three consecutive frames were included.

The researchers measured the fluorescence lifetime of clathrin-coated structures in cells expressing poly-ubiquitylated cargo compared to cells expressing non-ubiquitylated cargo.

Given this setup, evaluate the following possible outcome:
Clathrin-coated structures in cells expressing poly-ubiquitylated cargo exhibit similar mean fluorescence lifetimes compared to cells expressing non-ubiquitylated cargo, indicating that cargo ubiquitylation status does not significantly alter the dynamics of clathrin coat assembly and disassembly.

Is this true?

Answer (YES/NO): NO